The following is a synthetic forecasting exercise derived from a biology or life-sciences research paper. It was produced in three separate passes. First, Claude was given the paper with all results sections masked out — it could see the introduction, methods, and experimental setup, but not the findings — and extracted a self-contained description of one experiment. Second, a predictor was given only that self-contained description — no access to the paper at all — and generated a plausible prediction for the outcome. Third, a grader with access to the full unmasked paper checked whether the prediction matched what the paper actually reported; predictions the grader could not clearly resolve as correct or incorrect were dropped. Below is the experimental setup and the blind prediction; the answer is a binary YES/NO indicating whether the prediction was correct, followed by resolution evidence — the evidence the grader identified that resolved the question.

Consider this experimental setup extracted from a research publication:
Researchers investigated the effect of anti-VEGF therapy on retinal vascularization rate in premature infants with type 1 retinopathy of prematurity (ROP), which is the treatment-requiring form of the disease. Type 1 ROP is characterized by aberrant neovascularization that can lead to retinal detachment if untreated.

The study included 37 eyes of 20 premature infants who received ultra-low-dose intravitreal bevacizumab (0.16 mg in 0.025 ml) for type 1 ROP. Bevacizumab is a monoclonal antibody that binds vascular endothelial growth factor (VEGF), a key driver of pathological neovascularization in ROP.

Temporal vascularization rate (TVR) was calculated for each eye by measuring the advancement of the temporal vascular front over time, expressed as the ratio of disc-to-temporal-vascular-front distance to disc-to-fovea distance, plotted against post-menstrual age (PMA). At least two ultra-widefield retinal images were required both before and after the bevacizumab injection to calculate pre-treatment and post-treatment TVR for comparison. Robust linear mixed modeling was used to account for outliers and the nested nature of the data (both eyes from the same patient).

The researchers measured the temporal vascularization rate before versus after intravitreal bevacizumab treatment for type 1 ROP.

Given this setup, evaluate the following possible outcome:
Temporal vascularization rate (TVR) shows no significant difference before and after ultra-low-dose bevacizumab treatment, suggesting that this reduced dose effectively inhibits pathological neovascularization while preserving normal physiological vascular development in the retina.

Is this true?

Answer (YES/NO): YES